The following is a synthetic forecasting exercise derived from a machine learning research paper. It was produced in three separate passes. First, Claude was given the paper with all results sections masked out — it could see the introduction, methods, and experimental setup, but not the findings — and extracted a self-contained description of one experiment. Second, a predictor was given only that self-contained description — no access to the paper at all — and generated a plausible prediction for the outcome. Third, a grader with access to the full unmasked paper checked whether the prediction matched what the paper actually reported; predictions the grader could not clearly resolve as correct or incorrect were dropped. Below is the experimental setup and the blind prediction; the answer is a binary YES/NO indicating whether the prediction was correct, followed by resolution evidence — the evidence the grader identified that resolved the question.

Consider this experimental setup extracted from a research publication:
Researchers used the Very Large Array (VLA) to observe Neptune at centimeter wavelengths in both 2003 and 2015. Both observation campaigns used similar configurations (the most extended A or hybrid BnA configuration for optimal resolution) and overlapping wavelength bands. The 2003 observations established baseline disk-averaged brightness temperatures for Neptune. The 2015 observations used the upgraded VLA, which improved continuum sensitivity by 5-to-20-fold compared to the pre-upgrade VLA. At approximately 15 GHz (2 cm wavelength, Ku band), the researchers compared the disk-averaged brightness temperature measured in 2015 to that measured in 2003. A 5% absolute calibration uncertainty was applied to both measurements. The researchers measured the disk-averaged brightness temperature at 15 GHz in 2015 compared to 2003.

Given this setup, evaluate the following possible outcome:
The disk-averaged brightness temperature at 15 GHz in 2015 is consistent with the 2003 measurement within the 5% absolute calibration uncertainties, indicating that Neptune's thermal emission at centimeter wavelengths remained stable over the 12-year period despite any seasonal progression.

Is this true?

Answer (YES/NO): YES